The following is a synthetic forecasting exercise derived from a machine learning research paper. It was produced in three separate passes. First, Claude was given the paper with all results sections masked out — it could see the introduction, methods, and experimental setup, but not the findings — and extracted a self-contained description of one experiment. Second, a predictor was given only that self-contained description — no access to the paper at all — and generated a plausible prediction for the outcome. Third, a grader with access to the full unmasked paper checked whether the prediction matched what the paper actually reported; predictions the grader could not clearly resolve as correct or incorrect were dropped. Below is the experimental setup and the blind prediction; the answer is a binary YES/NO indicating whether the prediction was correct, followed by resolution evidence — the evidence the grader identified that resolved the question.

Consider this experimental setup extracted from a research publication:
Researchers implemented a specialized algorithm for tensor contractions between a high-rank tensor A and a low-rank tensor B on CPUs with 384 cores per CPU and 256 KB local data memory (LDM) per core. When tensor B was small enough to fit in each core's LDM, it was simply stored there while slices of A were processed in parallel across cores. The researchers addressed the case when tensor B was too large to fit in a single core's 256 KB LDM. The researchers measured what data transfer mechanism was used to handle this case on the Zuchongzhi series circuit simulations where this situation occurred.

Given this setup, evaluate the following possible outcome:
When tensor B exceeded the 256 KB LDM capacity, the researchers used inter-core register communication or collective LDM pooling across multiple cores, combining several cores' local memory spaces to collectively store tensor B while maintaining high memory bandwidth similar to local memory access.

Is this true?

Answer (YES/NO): NO